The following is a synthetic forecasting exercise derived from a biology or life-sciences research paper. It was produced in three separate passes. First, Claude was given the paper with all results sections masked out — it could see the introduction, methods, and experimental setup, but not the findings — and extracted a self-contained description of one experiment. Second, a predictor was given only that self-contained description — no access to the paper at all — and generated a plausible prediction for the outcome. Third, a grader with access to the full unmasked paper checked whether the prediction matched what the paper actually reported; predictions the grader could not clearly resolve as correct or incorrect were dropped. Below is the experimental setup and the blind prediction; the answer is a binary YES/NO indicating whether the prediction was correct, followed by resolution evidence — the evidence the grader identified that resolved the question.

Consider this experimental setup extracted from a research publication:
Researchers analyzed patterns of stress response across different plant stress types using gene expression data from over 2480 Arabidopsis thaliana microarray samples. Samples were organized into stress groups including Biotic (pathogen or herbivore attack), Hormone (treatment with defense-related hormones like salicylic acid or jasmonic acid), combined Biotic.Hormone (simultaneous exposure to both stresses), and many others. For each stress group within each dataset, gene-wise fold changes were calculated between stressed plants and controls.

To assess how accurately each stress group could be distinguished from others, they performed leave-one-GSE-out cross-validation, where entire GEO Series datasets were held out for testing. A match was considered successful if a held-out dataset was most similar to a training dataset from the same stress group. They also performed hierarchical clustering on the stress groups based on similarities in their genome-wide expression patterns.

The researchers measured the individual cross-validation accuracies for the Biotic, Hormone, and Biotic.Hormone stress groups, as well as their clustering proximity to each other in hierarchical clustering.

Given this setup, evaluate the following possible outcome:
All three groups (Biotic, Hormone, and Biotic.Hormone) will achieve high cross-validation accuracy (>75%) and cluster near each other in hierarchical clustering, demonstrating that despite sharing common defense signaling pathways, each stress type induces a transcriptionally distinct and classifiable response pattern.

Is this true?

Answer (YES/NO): NO